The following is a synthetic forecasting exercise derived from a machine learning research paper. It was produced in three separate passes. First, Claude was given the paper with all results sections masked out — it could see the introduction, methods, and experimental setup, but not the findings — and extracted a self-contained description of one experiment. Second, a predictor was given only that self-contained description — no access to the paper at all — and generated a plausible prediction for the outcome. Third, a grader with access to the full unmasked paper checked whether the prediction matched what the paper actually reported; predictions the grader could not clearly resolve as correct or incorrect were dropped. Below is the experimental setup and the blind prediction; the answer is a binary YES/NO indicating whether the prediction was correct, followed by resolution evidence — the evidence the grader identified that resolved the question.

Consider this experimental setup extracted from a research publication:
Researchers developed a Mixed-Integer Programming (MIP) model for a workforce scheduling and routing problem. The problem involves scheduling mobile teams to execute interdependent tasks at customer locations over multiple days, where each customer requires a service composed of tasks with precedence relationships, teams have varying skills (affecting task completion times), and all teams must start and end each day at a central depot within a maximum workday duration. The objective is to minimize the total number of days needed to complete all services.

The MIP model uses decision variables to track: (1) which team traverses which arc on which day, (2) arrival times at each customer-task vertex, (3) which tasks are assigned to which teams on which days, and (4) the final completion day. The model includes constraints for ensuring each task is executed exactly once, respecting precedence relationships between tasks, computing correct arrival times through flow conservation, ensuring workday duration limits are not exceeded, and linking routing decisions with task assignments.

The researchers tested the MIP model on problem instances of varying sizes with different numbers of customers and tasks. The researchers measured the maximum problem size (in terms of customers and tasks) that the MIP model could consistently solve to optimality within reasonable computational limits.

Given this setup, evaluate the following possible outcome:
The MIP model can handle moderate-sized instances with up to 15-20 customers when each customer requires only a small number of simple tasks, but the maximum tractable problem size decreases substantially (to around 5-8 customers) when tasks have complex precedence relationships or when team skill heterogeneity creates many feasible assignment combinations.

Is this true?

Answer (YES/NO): NO